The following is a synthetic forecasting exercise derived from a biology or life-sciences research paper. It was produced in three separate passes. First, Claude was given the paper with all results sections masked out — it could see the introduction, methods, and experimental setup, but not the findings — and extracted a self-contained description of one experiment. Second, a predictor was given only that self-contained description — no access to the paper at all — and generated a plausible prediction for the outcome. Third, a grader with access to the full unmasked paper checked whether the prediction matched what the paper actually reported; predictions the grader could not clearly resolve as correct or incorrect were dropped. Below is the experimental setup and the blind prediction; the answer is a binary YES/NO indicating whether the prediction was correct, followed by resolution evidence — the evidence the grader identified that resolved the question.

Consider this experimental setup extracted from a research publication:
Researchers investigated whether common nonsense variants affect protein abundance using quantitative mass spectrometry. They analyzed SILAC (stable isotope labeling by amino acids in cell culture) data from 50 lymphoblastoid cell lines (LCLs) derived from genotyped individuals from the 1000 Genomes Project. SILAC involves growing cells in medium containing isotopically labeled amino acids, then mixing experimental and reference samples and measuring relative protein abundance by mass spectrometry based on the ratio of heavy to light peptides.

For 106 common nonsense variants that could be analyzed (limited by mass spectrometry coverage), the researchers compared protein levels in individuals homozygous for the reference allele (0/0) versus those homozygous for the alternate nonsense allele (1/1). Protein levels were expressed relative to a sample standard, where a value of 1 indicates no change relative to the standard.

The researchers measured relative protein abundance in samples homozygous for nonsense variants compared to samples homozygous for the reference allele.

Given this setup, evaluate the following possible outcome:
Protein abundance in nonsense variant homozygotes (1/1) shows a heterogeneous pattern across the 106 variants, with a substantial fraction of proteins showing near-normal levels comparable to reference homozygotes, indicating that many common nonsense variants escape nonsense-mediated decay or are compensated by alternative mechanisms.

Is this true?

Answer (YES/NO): NO